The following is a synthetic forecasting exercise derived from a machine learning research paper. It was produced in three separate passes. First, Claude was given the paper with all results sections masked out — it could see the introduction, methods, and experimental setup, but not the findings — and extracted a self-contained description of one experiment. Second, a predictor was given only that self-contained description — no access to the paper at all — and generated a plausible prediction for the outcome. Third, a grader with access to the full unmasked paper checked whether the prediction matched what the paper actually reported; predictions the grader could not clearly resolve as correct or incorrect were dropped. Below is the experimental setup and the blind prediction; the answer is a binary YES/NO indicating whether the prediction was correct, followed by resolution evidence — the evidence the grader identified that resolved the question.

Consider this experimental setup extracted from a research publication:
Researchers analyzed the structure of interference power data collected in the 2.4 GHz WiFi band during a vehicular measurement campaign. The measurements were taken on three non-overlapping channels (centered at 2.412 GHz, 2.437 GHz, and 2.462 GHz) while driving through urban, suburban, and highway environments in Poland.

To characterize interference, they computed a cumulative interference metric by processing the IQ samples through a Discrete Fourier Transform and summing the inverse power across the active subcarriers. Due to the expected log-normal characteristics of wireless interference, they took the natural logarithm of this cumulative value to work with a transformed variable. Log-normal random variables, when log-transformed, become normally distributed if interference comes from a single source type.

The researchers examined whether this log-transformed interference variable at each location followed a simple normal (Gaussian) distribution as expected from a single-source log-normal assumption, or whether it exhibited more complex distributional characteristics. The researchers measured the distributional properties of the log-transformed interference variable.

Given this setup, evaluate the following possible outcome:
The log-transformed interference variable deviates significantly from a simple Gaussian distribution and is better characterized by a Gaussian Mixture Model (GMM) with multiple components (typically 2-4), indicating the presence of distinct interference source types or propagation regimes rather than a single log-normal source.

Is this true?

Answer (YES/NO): NO